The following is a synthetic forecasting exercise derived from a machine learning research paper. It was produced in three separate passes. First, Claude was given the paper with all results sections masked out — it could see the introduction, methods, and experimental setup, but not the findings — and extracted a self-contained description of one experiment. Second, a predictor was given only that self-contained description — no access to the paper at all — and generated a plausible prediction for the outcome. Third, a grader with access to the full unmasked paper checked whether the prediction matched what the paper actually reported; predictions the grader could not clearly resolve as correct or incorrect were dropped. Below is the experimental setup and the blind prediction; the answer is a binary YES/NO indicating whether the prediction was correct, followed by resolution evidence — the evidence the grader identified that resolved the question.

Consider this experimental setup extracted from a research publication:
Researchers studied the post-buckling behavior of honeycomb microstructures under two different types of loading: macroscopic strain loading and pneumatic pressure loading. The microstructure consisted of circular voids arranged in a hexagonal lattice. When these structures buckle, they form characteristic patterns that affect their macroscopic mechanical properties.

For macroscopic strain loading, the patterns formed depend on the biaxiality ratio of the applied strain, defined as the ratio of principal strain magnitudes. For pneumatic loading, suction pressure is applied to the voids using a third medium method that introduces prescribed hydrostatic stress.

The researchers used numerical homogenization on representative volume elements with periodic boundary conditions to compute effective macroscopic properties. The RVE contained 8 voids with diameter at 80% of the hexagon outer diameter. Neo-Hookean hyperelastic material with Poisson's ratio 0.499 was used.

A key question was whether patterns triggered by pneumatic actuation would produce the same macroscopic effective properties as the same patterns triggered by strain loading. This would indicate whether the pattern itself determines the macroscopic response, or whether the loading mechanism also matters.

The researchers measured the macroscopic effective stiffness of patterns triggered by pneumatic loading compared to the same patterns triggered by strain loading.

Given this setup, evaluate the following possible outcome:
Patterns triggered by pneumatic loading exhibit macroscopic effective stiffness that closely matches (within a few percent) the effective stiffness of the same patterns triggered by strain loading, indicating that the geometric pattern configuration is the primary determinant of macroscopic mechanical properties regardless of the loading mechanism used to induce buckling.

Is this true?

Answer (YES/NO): NO